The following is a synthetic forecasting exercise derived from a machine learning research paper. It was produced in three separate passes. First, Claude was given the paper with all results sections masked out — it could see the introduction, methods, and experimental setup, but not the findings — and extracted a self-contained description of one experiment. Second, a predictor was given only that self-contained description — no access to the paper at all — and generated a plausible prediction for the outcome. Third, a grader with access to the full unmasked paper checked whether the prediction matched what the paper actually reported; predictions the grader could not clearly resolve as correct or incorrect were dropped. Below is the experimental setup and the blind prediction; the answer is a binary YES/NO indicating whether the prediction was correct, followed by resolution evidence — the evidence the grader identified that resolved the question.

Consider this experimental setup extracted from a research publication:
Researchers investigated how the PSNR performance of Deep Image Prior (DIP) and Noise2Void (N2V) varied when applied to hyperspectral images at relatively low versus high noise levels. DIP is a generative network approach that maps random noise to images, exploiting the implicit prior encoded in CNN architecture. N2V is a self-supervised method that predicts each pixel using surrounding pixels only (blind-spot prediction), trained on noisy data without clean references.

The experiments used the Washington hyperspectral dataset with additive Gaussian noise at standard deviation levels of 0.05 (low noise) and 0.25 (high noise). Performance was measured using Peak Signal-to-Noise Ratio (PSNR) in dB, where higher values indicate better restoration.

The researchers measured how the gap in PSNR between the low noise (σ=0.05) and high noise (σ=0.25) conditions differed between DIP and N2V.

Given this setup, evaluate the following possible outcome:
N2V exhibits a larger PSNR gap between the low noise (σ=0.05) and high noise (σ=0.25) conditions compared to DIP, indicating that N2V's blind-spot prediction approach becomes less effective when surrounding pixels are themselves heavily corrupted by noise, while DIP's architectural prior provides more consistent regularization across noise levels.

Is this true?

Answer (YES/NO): NO